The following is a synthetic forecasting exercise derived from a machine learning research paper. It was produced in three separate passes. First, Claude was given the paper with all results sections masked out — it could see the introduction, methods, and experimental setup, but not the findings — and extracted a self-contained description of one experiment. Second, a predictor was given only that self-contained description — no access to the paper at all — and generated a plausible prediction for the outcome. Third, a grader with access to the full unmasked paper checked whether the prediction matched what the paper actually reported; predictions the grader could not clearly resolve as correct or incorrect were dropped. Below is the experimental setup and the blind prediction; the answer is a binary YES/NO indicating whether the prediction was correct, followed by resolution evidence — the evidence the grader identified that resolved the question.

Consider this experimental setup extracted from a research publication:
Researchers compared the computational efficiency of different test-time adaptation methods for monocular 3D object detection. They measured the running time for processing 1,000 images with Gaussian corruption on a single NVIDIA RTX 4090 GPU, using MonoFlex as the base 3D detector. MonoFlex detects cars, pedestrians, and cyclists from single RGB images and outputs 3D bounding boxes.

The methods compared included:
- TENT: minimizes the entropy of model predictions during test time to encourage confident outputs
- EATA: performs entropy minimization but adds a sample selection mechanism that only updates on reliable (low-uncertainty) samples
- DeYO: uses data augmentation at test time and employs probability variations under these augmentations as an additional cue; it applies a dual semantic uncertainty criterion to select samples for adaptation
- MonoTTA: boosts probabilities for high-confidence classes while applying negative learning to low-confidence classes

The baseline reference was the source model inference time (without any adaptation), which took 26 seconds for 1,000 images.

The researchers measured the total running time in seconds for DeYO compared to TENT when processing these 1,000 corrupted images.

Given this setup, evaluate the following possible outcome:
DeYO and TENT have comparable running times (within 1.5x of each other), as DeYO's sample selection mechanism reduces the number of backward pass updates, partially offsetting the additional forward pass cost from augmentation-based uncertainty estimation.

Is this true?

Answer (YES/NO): NO